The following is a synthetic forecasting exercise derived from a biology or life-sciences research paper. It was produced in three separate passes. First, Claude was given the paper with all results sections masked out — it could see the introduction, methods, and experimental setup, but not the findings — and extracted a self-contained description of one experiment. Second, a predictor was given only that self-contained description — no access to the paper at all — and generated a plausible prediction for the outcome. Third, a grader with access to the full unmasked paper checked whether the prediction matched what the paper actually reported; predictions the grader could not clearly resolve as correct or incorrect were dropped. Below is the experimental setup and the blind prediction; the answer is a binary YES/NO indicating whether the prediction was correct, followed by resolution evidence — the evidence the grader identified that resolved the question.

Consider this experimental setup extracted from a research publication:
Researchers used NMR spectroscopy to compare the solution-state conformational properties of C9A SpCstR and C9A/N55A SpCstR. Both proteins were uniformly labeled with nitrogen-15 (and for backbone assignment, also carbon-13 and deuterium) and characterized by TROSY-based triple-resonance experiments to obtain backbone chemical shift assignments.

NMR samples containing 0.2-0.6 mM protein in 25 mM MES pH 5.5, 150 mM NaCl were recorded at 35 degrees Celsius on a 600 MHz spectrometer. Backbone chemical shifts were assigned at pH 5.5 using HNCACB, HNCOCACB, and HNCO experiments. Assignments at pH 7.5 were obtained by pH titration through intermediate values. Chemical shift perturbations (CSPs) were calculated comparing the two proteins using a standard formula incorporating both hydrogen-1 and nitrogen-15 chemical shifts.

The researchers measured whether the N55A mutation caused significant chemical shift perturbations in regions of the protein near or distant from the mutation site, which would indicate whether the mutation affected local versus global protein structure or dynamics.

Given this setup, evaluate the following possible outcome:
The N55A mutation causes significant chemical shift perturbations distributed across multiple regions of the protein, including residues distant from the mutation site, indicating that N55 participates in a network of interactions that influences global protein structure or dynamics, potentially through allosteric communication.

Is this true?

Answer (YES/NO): NO